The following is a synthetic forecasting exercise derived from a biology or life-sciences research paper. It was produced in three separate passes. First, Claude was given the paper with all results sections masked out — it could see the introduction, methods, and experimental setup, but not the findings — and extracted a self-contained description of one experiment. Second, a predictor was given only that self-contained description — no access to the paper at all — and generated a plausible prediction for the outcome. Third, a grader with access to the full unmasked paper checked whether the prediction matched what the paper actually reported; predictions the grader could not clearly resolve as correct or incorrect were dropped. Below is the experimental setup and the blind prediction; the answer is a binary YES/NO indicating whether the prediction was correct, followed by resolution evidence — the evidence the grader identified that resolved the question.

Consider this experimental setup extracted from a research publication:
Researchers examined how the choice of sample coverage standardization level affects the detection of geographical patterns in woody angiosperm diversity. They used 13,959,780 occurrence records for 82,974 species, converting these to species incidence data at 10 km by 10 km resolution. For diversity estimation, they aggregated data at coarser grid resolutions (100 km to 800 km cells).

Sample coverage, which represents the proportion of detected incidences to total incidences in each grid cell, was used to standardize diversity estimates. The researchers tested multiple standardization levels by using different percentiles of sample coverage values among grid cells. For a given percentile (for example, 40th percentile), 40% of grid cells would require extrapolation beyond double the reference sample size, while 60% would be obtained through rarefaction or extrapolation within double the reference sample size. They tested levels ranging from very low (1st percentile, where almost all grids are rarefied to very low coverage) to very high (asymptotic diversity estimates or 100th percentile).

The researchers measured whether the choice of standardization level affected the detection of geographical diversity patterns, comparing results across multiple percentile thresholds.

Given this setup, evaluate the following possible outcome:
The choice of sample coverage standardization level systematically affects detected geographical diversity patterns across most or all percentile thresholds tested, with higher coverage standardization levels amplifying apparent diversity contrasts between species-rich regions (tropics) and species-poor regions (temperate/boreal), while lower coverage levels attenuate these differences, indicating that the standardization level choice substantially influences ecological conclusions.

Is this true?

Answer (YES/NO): NO